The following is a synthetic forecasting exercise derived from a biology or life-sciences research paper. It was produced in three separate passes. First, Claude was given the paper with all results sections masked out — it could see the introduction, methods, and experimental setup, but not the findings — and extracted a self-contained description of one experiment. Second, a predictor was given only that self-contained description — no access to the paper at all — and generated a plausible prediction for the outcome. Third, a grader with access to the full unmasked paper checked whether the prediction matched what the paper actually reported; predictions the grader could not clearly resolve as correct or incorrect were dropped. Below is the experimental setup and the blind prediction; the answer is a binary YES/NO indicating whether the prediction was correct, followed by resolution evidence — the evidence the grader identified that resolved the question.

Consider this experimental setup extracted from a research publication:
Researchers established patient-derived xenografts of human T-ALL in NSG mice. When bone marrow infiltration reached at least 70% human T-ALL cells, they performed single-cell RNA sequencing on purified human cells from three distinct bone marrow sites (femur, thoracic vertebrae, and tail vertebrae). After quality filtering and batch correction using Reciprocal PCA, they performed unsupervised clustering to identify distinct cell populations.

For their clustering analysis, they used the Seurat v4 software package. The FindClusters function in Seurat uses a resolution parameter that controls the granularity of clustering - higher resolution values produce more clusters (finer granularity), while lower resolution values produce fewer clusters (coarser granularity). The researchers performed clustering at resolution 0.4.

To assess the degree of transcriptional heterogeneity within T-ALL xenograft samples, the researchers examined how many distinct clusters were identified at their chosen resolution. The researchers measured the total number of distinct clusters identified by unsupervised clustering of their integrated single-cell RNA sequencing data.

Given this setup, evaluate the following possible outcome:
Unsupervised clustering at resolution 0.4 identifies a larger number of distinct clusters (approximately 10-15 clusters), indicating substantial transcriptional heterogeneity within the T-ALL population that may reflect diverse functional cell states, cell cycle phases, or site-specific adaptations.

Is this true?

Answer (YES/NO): NO